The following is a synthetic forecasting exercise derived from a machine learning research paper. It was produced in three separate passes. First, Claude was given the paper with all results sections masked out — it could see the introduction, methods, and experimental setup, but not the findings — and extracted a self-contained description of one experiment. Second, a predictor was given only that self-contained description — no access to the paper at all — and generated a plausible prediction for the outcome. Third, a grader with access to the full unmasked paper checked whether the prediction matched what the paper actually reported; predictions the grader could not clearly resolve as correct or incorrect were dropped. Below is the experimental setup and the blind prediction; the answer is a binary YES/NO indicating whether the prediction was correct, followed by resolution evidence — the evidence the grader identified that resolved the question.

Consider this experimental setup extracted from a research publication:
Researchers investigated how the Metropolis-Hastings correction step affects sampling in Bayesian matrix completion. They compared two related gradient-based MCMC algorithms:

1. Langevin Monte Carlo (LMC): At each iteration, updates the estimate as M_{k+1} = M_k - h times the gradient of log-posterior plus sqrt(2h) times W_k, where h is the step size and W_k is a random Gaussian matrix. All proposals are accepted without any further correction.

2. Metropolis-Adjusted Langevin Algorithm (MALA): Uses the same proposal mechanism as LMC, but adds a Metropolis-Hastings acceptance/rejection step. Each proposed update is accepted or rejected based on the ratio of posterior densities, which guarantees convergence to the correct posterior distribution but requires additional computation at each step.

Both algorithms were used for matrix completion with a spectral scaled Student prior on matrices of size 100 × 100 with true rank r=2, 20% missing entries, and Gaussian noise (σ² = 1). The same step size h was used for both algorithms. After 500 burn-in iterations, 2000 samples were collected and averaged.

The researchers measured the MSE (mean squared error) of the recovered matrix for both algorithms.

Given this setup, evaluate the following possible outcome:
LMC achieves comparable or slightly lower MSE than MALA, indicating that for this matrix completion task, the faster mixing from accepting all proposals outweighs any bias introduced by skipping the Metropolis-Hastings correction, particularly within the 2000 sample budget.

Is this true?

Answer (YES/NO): YES